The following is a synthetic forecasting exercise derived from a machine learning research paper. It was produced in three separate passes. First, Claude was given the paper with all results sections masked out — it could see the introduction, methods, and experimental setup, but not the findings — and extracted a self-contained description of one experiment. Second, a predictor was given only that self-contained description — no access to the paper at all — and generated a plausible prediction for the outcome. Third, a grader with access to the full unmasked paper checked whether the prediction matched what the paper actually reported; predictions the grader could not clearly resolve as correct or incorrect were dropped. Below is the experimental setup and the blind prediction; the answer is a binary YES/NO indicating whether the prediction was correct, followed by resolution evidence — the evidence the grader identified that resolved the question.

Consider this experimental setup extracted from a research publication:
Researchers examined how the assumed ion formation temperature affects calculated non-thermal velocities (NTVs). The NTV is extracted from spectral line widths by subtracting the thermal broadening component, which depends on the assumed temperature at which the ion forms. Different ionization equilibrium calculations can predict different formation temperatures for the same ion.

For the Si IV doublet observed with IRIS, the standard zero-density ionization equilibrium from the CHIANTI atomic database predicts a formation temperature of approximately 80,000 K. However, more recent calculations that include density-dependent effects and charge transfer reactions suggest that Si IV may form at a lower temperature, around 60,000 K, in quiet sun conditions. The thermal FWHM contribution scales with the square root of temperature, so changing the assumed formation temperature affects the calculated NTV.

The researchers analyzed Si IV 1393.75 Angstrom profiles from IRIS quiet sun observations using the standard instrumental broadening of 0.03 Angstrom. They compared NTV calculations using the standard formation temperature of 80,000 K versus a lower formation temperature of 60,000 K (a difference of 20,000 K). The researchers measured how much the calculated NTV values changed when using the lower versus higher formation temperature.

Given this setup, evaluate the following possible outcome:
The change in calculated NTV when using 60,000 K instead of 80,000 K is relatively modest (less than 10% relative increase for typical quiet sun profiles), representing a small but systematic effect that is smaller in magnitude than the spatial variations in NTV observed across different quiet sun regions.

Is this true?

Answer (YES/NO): YES